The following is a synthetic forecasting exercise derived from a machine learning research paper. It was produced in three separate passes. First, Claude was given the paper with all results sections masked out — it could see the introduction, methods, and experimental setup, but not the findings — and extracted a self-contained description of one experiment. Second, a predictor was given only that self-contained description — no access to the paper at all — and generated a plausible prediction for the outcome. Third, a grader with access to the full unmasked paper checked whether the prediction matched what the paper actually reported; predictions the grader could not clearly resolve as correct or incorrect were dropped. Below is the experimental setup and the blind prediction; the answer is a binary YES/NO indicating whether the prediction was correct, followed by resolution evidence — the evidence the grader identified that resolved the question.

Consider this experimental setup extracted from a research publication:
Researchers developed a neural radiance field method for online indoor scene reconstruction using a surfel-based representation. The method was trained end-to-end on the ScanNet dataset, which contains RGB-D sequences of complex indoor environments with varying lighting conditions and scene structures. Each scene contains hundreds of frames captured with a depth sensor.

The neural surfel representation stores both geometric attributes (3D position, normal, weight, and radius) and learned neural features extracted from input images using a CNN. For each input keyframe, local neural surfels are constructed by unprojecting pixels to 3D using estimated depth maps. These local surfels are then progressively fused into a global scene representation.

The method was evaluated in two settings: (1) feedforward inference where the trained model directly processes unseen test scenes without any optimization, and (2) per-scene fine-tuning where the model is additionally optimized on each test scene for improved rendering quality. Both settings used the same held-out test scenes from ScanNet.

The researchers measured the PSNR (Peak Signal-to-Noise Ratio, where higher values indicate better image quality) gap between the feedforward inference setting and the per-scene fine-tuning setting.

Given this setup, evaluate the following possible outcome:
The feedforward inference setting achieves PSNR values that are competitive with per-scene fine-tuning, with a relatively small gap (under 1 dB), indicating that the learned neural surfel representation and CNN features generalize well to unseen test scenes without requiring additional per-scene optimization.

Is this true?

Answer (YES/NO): NO